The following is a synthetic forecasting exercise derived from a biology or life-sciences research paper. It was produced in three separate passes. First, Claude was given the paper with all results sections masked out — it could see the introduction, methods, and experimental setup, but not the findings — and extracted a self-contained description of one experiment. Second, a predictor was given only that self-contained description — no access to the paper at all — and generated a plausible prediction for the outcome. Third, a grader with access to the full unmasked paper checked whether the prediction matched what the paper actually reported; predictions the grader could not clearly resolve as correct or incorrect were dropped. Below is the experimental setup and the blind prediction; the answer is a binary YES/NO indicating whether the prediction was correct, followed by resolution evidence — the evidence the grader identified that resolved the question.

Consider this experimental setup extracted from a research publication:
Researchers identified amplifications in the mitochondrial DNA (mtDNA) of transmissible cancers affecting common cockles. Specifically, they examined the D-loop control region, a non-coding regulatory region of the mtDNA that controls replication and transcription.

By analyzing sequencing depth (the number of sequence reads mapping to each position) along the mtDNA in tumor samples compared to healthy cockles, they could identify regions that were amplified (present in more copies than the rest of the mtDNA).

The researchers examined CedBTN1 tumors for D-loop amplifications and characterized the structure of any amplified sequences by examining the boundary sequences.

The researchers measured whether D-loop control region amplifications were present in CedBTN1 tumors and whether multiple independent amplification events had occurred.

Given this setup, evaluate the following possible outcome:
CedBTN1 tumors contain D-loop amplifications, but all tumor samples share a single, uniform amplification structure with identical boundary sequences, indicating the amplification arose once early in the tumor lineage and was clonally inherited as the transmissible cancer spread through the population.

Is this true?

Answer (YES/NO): NO